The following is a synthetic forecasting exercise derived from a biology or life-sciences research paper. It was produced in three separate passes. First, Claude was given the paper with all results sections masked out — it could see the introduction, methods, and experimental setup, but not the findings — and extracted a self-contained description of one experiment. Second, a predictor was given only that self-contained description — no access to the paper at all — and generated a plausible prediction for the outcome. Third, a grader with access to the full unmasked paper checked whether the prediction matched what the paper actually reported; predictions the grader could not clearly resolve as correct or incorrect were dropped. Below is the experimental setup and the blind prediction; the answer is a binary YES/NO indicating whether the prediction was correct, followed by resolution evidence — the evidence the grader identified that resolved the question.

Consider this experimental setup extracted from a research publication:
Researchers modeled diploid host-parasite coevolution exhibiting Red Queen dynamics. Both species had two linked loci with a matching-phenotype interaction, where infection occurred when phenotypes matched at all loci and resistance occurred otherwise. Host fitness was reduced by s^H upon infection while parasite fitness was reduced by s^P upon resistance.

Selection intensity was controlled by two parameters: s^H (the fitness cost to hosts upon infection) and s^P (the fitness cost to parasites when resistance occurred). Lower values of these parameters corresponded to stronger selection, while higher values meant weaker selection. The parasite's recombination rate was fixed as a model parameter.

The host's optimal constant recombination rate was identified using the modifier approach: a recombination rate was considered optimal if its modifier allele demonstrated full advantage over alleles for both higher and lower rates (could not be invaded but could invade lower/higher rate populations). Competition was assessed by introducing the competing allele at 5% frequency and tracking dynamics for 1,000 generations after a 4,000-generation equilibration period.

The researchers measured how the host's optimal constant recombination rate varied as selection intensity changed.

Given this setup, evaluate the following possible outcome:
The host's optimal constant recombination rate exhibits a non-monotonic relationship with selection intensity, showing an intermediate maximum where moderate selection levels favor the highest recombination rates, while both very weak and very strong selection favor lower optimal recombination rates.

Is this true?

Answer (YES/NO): NO